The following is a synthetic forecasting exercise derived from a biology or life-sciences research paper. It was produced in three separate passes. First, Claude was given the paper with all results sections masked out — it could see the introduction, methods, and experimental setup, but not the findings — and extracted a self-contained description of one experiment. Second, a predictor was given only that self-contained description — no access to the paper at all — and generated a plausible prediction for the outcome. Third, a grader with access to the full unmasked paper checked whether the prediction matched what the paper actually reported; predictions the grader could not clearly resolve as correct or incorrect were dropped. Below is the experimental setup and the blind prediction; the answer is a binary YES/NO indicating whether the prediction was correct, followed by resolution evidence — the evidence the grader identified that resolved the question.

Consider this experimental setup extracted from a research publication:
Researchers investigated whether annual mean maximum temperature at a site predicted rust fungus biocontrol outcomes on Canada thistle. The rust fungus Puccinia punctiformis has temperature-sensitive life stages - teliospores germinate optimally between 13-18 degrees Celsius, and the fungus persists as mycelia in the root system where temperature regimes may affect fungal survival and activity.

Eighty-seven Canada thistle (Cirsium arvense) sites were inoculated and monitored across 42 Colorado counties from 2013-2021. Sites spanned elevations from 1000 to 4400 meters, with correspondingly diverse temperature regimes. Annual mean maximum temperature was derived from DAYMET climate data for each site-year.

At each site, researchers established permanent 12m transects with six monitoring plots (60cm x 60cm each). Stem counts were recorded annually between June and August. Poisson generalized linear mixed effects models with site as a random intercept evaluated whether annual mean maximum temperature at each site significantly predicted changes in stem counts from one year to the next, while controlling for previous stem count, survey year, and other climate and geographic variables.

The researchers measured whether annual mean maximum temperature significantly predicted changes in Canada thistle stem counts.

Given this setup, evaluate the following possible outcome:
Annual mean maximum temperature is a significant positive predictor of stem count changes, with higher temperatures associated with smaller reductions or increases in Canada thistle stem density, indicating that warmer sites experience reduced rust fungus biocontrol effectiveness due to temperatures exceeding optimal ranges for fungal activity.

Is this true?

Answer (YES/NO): NO